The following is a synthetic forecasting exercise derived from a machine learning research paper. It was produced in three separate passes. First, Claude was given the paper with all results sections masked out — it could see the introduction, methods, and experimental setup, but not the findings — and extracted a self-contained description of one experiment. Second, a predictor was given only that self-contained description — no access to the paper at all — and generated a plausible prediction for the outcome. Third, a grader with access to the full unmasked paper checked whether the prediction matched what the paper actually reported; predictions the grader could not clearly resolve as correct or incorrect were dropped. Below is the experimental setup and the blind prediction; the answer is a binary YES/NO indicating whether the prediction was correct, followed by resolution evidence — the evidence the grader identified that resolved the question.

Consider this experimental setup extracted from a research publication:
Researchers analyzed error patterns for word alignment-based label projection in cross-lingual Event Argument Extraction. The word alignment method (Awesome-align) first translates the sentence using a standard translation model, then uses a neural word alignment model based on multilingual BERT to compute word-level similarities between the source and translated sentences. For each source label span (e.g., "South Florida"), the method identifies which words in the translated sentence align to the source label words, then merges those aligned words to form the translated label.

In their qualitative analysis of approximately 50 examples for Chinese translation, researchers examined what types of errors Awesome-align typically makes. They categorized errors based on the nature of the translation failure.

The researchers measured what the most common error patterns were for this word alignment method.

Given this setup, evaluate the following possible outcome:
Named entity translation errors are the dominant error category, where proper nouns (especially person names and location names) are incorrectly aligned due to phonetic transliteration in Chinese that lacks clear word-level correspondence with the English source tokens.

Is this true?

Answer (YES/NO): NO